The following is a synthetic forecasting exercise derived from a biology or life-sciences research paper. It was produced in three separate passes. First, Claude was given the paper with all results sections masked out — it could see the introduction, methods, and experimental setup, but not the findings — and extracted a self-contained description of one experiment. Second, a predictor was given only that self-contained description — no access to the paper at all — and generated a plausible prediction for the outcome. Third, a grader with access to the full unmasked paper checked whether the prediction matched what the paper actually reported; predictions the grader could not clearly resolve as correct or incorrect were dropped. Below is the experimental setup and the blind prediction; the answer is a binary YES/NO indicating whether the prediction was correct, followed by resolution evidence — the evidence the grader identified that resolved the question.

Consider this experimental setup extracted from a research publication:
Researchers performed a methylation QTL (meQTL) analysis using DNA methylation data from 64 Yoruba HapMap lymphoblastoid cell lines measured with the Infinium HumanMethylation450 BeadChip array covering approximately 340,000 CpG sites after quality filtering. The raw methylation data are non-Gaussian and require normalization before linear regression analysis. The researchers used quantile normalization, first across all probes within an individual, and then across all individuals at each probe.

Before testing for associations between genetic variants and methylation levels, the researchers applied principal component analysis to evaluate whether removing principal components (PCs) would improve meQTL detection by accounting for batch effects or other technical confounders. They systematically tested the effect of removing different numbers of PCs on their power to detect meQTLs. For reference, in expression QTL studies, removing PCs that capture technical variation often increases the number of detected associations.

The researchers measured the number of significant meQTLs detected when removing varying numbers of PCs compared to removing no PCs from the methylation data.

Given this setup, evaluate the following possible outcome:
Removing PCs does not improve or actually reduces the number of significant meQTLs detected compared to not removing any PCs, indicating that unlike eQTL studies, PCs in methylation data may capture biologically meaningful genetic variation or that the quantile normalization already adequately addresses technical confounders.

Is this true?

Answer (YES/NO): YES